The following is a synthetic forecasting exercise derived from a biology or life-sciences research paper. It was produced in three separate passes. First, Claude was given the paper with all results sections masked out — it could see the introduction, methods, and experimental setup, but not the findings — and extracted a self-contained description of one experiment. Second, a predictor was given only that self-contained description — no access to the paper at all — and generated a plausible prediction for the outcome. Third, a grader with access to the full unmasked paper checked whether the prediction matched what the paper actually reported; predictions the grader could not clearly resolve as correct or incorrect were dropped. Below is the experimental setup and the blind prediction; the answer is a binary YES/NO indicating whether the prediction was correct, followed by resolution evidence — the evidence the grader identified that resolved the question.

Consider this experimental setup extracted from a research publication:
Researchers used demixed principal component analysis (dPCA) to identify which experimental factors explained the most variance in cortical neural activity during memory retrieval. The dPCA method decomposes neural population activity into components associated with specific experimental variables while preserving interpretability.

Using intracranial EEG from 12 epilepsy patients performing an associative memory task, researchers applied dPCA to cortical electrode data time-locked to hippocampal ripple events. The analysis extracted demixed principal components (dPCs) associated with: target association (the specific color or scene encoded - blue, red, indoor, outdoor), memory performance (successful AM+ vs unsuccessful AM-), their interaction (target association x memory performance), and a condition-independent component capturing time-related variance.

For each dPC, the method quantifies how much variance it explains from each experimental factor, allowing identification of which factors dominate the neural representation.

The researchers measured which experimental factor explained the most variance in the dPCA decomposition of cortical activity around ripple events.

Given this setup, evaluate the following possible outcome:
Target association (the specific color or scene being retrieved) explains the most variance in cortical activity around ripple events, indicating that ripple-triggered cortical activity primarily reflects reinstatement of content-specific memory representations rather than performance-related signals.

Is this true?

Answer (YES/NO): NO